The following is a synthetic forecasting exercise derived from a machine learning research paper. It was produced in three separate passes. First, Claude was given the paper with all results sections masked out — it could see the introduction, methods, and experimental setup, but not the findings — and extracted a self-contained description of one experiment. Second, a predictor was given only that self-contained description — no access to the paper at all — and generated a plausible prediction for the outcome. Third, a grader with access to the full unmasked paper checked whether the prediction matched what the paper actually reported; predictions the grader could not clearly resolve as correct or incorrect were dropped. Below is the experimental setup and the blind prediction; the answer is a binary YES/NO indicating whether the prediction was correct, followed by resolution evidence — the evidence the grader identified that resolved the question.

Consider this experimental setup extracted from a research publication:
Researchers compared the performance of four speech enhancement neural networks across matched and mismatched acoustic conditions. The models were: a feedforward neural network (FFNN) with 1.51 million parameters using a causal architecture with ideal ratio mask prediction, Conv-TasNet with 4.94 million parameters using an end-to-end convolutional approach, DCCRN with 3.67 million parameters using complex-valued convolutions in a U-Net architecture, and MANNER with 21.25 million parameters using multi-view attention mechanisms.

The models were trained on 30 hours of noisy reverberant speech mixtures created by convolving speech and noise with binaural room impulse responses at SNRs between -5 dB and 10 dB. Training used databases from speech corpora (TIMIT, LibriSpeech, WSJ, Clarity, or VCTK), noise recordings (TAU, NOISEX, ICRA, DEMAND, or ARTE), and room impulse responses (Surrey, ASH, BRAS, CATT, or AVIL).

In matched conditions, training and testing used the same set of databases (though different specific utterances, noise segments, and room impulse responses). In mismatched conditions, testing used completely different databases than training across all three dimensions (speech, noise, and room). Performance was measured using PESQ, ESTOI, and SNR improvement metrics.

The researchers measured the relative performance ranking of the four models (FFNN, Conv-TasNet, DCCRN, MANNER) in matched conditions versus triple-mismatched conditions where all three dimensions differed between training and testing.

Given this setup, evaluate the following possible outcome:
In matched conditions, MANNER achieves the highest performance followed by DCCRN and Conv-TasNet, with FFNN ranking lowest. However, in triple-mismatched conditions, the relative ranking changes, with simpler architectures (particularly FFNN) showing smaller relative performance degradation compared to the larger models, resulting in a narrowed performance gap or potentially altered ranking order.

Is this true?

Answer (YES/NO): NO